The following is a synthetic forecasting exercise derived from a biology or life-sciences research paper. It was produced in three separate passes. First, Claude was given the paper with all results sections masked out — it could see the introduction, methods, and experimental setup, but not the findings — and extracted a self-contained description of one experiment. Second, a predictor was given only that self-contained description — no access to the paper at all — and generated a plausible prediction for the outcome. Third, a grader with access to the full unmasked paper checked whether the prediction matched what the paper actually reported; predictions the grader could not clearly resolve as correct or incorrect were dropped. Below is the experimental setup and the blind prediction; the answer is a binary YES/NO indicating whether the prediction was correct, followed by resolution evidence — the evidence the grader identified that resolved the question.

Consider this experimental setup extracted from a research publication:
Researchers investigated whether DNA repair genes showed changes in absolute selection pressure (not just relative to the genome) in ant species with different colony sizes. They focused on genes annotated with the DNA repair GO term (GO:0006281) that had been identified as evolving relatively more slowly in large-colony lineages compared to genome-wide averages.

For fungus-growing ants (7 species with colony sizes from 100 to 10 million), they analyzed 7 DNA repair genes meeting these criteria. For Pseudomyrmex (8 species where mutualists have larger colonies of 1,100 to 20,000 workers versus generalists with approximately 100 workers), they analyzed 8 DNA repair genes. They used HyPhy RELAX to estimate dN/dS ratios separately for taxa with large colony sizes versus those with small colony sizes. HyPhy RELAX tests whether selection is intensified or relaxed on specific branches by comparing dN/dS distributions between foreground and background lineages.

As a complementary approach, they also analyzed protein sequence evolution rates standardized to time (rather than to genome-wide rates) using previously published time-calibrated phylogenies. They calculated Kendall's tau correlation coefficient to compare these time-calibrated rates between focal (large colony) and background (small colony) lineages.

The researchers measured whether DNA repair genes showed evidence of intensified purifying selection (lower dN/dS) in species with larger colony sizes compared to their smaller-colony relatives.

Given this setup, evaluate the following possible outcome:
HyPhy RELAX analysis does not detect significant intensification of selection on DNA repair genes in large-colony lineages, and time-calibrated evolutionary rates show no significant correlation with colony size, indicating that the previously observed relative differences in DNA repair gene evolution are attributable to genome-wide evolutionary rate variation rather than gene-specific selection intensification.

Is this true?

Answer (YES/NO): NO